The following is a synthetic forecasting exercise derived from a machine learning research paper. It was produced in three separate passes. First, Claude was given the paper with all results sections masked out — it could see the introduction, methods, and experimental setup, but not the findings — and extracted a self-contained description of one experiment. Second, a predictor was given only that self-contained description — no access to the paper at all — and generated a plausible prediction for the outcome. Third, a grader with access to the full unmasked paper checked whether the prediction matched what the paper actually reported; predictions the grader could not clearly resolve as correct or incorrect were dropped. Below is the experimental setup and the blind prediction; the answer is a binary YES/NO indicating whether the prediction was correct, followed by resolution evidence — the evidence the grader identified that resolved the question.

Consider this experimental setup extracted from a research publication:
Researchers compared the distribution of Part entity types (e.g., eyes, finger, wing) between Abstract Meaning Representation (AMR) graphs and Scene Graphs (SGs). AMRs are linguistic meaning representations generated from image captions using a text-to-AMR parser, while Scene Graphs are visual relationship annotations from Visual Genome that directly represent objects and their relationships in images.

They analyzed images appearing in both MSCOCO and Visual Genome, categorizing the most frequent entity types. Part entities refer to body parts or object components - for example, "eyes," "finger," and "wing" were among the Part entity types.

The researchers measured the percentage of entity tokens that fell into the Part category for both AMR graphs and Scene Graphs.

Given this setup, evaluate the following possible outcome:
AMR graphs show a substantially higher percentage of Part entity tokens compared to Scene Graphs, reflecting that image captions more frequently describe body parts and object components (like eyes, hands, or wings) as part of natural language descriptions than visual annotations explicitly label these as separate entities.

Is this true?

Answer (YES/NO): NO